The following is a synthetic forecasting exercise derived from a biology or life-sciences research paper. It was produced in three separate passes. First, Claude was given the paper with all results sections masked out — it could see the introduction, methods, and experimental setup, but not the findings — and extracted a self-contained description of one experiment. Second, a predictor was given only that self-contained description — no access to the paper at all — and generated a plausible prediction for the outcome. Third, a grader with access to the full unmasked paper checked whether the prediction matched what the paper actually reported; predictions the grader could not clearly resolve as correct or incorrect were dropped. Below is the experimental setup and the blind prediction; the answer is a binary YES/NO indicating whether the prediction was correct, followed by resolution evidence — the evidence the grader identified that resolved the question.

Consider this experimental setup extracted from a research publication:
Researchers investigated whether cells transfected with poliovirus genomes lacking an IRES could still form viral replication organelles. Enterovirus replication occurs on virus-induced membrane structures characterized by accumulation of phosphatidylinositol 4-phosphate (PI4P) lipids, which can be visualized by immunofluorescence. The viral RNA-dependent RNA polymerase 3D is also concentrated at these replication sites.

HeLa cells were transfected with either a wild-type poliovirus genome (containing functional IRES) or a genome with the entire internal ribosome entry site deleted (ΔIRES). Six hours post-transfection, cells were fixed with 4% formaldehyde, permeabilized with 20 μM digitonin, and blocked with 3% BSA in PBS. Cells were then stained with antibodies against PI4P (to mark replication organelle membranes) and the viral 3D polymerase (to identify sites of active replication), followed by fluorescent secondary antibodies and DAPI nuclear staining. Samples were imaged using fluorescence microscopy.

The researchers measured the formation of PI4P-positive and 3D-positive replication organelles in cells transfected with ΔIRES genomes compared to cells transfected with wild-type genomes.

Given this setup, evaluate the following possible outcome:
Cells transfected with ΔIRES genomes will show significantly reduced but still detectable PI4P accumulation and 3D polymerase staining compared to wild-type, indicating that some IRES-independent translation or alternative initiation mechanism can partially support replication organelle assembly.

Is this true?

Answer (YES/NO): NO